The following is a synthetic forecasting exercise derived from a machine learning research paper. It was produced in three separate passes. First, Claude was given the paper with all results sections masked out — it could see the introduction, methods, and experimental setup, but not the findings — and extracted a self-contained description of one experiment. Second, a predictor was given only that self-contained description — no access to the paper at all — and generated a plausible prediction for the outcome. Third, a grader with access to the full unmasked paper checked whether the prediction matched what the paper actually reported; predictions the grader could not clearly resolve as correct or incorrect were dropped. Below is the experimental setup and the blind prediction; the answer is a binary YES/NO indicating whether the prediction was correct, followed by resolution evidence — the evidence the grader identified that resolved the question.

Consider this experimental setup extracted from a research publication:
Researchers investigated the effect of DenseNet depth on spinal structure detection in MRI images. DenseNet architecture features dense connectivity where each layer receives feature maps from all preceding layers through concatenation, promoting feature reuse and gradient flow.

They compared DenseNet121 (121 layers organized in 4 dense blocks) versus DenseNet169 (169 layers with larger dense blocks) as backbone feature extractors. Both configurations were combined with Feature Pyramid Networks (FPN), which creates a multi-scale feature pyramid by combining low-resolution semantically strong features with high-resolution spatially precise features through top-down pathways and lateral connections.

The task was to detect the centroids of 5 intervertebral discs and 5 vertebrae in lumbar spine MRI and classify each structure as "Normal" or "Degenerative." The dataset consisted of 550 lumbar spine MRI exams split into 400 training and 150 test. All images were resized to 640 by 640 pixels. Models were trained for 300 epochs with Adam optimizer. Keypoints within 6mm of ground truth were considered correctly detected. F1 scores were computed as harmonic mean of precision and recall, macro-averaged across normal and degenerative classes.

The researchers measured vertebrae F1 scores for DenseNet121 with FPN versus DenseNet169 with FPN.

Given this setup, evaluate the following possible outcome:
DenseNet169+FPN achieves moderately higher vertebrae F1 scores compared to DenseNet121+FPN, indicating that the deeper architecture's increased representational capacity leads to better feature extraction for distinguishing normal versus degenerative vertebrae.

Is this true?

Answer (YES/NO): YES